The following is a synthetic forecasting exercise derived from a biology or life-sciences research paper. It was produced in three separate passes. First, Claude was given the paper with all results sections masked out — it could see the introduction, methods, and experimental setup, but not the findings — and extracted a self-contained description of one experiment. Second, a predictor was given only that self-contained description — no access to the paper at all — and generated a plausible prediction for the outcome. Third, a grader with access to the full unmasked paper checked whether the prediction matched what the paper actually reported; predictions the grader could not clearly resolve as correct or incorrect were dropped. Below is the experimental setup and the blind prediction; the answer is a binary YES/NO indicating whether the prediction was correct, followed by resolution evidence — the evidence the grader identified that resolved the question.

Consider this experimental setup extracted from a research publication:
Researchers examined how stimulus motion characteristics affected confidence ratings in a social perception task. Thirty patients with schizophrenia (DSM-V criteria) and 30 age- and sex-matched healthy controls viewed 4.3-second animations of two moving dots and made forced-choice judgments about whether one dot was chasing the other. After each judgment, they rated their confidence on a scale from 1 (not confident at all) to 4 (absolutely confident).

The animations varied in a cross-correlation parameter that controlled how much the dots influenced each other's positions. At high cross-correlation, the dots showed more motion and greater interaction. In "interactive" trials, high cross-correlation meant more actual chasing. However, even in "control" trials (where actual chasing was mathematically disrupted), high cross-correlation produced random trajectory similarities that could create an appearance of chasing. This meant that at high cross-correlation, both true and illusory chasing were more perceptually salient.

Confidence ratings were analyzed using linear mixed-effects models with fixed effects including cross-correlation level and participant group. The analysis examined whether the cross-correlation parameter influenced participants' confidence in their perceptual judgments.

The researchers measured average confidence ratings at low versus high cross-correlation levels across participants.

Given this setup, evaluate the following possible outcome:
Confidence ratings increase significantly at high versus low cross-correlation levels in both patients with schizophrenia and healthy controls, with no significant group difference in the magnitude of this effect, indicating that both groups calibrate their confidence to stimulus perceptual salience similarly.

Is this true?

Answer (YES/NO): YES